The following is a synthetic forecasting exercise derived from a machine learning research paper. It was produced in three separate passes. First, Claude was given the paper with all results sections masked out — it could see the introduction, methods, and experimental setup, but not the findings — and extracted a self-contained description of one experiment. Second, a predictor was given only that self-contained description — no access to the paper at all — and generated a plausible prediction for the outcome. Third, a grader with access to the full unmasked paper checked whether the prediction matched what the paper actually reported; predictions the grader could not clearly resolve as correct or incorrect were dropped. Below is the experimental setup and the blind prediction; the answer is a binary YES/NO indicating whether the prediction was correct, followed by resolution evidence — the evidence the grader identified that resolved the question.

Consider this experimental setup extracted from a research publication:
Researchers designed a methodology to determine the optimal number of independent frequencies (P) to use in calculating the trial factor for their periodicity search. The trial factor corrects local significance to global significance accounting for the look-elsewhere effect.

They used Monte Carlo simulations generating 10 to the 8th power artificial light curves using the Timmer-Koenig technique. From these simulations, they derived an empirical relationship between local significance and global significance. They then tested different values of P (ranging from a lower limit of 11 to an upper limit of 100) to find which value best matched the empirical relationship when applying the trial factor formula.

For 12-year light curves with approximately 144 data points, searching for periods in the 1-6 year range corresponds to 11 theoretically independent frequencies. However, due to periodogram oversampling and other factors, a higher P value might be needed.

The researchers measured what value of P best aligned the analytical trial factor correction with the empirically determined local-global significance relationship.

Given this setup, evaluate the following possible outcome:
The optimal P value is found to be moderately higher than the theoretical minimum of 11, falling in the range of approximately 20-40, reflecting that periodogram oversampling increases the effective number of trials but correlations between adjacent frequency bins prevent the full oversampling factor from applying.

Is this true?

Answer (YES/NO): YES